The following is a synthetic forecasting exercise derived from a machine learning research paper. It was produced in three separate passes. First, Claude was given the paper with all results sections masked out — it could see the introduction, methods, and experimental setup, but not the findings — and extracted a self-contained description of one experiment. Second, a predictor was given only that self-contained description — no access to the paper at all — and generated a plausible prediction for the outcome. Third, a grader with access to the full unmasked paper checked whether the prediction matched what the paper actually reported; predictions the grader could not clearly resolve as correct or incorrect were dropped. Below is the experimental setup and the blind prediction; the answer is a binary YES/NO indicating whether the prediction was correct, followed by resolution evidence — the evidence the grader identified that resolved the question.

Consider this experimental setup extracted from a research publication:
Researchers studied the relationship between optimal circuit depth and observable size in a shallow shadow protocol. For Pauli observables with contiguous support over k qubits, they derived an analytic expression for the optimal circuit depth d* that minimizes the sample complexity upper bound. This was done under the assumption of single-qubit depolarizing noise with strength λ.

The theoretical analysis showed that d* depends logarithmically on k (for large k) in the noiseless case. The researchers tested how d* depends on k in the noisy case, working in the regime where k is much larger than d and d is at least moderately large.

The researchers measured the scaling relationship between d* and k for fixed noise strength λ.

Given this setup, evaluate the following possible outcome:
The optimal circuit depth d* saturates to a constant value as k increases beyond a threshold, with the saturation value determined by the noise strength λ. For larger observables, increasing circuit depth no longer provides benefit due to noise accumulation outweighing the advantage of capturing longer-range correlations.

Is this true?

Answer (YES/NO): NO